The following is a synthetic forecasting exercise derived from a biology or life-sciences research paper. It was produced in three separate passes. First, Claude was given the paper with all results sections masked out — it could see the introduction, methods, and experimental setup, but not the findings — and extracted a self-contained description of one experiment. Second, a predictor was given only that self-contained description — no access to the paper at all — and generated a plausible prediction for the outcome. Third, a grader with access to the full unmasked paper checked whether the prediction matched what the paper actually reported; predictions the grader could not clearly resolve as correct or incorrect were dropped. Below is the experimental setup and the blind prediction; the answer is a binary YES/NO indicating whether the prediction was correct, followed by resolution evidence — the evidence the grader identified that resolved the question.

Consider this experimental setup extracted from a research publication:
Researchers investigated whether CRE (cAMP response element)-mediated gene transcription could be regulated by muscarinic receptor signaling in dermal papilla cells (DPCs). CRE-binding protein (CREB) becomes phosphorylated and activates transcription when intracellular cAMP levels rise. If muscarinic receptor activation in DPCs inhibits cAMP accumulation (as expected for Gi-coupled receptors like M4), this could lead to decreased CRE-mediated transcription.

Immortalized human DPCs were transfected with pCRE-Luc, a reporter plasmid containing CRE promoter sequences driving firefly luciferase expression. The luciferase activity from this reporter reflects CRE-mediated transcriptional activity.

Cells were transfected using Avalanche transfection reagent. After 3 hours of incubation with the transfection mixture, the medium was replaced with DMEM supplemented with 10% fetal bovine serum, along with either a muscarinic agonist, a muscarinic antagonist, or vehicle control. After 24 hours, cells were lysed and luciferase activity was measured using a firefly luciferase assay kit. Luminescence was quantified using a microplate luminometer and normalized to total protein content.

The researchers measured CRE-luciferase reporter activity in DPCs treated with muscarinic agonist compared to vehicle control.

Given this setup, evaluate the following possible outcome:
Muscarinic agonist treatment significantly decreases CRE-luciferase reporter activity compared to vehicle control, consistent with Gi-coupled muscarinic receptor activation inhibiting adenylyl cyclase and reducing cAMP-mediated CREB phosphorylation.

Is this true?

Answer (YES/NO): YES